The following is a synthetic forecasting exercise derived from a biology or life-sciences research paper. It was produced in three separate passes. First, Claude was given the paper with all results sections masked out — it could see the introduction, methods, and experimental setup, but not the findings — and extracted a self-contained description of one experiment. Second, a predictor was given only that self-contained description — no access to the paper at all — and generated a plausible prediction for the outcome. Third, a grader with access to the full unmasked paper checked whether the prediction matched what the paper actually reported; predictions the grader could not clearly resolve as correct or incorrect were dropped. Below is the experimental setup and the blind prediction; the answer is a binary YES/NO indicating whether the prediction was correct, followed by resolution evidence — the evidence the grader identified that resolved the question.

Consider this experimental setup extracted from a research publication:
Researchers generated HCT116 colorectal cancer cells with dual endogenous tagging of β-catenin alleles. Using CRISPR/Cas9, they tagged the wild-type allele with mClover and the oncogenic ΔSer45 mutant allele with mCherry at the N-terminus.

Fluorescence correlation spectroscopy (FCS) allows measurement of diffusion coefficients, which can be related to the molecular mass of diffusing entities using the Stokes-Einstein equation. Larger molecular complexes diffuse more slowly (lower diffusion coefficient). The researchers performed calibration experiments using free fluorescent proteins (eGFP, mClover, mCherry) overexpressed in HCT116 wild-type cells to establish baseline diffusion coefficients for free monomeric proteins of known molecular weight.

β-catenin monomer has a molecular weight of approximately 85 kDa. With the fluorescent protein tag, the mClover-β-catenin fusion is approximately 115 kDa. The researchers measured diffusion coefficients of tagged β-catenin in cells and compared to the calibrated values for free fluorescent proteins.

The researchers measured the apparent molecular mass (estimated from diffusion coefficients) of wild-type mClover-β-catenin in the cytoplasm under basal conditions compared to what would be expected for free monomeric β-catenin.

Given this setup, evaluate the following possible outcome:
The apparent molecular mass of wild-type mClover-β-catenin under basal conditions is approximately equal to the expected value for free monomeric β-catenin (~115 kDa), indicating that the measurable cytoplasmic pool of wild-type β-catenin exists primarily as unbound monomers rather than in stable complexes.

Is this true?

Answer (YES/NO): NO